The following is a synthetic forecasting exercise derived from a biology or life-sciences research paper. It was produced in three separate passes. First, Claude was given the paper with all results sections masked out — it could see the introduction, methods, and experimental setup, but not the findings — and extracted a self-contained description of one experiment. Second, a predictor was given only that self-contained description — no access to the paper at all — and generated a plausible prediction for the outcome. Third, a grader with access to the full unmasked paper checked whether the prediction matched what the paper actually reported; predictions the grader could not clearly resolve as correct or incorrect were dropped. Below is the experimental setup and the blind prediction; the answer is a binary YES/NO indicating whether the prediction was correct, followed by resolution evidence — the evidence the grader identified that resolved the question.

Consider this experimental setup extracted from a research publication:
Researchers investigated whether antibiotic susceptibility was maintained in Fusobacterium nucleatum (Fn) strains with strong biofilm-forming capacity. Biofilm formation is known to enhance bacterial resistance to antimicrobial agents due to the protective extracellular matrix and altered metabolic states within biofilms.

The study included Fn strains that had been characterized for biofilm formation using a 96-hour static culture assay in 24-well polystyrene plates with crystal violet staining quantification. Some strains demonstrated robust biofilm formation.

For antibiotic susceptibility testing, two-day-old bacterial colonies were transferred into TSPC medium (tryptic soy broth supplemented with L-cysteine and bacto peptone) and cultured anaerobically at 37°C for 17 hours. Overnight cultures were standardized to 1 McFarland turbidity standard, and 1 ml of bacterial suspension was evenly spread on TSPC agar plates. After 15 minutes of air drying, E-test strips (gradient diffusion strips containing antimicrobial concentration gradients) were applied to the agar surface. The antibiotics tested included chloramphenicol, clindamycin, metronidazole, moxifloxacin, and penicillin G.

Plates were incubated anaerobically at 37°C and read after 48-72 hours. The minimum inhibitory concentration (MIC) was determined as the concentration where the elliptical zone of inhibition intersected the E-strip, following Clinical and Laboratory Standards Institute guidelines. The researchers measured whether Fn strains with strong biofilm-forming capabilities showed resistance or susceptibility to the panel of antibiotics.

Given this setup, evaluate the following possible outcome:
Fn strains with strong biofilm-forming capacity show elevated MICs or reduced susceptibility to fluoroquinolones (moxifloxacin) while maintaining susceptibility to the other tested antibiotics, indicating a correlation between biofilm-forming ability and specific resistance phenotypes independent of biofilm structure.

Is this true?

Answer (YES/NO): NO